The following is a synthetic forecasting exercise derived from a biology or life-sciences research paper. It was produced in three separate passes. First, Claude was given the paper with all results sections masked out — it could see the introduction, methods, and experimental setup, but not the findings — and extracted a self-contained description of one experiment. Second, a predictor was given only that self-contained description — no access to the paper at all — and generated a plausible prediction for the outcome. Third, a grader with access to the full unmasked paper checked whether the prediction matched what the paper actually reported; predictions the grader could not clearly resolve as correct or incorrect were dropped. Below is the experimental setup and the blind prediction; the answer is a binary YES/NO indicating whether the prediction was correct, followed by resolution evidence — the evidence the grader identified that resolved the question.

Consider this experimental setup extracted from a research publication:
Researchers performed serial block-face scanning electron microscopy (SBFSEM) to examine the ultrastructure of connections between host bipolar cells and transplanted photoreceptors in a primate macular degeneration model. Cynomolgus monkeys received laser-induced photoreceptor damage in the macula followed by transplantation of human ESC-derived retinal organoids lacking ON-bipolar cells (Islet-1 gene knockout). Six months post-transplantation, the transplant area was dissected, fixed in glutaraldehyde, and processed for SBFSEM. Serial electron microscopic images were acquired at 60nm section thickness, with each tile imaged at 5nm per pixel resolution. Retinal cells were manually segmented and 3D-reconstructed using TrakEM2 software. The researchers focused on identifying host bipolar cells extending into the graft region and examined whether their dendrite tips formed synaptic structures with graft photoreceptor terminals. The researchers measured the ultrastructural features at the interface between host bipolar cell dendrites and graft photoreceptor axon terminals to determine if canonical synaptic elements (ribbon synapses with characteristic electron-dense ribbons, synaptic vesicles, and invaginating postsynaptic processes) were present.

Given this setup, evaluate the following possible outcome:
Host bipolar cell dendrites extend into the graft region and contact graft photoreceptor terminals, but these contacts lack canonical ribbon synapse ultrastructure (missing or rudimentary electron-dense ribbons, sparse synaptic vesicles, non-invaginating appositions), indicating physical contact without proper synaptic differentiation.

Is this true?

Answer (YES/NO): NO